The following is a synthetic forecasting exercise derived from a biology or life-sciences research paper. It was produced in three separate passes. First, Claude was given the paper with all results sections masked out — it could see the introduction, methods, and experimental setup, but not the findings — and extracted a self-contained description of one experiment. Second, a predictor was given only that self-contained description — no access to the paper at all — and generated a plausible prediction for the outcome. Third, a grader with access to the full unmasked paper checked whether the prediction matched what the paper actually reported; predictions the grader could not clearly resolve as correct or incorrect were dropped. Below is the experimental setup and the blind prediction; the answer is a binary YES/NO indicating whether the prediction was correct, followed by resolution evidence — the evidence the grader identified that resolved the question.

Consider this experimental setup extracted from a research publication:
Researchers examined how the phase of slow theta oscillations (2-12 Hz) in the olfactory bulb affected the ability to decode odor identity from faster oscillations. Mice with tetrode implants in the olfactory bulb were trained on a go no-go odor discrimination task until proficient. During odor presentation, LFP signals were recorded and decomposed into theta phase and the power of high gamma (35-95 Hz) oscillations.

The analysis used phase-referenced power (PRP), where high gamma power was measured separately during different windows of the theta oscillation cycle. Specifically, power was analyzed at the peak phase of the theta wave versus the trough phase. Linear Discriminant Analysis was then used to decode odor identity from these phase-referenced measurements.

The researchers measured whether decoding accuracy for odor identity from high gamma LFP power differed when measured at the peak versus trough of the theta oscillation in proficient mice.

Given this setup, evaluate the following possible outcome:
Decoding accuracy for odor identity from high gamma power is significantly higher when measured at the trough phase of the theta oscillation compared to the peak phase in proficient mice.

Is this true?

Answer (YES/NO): NO